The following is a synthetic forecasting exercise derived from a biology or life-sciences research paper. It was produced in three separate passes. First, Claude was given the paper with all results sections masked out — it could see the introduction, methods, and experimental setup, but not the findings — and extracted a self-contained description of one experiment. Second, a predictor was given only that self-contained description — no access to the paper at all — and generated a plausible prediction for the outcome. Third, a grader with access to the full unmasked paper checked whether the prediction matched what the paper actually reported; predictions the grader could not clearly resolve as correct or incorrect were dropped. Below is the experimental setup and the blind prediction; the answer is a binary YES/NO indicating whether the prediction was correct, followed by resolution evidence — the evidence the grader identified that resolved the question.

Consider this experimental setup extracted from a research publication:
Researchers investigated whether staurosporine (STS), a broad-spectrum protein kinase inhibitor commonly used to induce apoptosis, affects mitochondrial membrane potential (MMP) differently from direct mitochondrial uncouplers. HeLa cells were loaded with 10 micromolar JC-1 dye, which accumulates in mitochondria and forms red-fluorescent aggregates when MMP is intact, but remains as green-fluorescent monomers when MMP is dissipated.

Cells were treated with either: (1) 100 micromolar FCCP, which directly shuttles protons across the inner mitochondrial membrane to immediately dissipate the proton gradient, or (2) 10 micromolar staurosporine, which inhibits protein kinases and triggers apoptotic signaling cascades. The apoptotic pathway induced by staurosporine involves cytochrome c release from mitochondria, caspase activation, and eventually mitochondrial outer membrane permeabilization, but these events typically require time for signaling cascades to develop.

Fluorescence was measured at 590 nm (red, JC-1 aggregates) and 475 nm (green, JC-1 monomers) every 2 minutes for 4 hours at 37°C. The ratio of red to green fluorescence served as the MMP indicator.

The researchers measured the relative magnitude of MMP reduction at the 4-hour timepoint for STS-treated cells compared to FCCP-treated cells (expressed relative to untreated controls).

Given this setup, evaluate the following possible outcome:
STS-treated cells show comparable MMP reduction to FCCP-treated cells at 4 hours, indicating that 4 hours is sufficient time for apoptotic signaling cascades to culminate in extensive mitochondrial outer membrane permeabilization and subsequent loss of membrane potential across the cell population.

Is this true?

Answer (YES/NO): NO